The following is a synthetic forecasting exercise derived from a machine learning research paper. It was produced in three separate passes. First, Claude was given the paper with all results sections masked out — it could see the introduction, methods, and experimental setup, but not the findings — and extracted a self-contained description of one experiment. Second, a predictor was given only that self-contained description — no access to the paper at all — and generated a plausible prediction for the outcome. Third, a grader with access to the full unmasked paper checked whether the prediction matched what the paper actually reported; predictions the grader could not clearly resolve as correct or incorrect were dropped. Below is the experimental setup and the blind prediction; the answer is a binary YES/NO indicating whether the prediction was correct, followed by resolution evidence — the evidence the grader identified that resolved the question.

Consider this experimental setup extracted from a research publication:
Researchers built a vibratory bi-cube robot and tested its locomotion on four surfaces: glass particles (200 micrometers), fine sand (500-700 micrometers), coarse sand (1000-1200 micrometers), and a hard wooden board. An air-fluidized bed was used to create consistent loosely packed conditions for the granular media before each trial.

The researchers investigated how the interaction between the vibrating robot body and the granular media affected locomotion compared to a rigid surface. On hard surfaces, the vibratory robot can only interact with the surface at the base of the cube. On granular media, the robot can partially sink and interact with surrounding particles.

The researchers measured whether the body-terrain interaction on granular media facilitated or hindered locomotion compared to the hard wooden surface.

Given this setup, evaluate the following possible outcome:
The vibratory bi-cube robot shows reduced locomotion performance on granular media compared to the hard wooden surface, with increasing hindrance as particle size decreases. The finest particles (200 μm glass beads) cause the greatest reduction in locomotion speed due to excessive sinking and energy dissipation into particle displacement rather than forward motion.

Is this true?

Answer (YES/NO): NO